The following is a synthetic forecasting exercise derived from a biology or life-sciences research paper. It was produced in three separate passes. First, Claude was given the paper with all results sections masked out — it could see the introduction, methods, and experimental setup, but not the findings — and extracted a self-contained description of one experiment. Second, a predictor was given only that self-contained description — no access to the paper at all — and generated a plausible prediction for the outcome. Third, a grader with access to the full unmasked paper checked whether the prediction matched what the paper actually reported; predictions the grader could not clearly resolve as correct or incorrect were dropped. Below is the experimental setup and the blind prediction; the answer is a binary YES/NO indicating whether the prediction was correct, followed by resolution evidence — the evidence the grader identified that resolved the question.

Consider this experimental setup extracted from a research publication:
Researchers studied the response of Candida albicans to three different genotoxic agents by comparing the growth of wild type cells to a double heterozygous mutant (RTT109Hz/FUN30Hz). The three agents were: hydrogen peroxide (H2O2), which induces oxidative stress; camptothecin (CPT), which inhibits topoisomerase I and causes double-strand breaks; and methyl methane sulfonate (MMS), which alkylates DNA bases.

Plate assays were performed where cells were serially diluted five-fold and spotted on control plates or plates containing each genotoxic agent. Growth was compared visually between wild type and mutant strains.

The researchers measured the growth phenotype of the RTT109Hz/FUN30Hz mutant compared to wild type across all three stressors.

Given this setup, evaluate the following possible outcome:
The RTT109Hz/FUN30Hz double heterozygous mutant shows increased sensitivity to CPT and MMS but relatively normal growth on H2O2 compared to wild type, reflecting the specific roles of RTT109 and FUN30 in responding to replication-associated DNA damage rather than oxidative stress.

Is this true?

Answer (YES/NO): NO